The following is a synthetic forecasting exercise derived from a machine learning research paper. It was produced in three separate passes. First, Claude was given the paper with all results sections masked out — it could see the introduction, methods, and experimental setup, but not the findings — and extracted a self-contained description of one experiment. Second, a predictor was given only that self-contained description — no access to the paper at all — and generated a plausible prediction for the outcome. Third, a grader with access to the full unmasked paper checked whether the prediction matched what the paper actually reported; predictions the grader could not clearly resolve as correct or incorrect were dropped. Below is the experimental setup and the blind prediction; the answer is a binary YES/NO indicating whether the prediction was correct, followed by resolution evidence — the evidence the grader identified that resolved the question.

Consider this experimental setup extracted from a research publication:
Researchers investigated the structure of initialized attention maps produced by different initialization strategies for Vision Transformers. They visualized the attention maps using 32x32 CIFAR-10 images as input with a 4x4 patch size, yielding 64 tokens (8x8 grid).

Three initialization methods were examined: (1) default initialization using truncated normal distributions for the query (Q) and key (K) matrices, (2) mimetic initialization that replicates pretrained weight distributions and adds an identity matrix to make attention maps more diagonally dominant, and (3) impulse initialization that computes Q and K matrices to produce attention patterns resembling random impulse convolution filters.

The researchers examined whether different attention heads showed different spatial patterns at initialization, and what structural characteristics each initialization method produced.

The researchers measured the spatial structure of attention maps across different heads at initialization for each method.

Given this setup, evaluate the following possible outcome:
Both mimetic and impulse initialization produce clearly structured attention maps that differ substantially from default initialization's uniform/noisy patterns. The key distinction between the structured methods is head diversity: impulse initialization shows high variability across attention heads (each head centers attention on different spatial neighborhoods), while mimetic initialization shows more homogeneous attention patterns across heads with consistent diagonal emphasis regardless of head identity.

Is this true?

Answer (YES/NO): YES